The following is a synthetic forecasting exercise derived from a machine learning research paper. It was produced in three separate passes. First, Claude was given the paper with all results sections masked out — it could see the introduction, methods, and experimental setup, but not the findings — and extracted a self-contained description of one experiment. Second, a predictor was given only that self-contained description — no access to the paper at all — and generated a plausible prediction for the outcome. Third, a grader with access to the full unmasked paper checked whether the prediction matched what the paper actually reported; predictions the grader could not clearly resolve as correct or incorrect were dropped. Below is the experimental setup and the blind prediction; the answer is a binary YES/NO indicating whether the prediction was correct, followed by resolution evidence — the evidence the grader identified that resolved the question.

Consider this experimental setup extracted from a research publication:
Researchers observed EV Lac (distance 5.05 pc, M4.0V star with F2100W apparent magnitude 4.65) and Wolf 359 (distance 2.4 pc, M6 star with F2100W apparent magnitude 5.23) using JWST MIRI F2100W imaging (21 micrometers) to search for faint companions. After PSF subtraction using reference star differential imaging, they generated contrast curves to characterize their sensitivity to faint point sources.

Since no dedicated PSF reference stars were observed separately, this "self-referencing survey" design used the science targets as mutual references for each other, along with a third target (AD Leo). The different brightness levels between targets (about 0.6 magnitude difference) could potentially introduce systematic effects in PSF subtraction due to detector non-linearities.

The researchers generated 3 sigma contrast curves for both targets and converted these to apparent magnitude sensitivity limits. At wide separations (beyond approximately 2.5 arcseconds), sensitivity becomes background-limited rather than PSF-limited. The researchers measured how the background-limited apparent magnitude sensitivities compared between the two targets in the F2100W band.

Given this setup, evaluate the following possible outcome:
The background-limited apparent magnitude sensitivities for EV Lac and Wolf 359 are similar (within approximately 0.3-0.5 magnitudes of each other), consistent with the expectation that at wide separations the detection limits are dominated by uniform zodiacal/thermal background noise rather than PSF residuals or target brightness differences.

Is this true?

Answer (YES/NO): YES